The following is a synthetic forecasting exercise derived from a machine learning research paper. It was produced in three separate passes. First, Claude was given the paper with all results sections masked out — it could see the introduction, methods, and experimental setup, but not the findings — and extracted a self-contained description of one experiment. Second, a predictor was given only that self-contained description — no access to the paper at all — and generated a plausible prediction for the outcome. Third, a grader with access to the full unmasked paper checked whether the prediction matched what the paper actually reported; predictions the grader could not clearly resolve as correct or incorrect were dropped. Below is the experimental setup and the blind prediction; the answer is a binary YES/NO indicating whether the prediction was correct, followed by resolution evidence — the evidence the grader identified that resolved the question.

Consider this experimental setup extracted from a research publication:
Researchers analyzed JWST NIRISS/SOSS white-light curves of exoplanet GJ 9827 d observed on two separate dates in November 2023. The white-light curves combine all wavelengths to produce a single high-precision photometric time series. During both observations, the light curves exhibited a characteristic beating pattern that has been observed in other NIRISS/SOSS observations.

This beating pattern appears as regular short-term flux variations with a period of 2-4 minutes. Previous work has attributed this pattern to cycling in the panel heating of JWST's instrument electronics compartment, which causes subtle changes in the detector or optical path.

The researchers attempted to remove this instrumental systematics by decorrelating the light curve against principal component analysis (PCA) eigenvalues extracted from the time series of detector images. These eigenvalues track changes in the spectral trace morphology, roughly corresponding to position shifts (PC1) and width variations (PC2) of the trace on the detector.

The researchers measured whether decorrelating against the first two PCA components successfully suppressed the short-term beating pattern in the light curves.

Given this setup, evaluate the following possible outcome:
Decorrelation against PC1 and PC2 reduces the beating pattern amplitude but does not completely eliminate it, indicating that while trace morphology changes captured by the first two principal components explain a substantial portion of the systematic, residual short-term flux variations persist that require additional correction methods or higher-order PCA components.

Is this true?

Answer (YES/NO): NO